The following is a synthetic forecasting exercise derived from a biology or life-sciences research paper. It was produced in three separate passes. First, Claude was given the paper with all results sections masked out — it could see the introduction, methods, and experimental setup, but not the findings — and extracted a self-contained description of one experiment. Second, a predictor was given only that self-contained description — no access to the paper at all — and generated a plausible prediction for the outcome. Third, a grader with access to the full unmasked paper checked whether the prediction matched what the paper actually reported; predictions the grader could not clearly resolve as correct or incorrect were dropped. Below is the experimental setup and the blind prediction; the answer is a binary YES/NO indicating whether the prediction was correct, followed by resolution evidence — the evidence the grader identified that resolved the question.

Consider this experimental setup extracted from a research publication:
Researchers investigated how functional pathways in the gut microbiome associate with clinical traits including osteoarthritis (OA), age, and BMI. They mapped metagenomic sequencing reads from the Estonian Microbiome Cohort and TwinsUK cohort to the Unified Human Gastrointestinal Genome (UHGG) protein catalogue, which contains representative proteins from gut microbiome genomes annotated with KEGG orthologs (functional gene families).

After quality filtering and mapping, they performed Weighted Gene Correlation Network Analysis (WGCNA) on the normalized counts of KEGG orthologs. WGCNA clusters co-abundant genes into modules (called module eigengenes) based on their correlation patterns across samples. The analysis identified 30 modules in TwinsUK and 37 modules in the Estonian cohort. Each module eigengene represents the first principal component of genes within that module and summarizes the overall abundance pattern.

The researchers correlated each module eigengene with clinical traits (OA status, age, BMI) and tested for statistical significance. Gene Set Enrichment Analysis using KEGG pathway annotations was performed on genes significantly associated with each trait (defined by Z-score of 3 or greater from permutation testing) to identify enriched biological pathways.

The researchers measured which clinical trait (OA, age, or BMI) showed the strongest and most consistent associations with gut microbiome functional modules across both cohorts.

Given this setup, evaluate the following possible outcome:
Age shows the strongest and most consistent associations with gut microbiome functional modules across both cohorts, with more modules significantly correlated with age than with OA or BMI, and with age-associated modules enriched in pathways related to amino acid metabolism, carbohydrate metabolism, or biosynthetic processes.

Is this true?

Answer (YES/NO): NO